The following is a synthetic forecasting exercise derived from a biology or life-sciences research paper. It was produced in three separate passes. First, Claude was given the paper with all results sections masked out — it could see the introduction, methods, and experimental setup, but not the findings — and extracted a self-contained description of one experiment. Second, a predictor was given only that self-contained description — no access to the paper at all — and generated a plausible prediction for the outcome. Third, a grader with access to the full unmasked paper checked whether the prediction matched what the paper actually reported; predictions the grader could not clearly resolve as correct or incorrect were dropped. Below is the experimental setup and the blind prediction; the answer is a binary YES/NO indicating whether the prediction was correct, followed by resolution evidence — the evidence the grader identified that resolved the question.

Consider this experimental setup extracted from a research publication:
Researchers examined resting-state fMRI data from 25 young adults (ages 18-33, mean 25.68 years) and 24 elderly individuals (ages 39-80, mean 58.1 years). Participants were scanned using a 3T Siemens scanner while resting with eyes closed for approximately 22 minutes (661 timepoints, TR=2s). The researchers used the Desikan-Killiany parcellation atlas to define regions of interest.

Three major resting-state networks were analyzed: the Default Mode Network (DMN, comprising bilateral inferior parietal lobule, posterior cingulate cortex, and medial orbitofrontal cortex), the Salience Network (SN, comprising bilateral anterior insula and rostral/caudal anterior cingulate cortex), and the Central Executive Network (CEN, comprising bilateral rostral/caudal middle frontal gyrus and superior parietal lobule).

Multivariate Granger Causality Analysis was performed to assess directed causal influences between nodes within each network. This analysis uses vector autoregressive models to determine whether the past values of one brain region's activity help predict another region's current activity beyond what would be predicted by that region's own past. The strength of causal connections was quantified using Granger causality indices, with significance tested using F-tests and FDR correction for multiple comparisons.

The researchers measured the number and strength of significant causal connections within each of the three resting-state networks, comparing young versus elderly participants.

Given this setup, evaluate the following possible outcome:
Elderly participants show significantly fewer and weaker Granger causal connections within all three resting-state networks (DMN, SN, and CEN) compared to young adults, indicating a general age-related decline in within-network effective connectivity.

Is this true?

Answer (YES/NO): NO